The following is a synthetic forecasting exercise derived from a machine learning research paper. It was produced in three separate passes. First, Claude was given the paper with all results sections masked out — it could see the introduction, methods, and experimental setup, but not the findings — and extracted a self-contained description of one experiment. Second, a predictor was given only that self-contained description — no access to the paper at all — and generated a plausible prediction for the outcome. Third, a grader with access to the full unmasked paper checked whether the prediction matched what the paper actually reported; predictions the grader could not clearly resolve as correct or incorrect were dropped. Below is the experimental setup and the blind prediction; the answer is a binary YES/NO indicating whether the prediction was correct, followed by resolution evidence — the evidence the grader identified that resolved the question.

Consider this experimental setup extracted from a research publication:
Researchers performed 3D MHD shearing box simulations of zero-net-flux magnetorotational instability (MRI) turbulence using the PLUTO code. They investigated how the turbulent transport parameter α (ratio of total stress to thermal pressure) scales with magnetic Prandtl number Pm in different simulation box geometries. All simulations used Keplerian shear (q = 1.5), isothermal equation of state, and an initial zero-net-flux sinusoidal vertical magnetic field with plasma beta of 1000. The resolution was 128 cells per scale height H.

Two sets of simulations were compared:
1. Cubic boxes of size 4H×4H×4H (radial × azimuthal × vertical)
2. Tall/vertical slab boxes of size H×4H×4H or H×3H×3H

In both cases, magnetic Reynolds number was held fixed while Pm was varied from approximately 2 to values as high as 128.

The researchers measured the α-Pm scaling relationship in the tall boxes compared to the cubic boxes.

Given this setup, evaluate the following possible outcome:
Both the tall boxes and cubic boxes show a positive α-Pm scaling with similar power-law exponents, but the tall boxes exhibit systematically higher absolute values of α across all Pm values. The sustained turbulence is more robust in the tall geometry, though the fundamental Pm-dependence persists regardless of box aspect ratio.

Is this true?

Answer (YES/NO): NO